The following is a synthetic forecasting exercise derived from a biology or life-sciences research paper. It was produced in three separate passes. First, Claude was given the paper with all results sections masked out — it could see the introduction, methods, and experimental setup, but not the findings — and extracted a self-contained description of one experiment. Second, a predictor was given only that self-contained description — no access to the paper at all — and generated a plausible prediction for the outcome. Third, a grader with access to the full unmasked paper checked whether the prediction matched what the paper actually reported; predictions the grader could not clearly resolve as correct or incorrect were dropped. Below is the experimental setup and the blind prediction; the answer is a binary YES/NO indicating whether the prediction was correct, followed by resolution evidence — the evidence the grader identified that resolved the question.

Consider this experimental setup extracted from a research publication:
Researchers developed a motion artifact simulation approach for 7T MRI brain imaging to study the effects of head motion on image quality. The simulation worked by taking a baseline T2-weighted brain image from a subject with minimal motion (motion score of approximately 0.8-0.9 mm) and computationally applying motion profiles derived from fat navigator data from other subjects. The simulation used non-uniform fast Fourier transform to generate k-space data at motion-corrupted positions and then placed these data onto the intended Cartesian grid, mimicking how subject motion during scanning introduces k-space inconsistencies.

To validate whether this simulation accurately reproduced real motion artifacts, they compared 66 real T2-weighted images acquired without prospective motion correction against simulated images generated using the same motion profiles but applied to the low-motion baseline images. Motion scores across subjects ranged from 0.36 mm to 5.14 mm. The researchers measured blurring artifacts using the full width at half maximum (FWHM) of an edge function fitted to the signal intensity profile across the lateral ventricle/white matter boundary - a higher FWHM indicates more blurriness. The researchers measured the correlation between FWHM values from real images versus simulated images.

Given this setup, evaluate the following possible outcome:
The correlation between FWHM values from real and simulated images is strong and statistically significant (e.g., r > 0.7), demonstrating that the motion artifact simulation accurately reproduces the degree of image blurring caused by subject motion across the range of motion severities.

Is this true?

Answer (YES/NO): YES